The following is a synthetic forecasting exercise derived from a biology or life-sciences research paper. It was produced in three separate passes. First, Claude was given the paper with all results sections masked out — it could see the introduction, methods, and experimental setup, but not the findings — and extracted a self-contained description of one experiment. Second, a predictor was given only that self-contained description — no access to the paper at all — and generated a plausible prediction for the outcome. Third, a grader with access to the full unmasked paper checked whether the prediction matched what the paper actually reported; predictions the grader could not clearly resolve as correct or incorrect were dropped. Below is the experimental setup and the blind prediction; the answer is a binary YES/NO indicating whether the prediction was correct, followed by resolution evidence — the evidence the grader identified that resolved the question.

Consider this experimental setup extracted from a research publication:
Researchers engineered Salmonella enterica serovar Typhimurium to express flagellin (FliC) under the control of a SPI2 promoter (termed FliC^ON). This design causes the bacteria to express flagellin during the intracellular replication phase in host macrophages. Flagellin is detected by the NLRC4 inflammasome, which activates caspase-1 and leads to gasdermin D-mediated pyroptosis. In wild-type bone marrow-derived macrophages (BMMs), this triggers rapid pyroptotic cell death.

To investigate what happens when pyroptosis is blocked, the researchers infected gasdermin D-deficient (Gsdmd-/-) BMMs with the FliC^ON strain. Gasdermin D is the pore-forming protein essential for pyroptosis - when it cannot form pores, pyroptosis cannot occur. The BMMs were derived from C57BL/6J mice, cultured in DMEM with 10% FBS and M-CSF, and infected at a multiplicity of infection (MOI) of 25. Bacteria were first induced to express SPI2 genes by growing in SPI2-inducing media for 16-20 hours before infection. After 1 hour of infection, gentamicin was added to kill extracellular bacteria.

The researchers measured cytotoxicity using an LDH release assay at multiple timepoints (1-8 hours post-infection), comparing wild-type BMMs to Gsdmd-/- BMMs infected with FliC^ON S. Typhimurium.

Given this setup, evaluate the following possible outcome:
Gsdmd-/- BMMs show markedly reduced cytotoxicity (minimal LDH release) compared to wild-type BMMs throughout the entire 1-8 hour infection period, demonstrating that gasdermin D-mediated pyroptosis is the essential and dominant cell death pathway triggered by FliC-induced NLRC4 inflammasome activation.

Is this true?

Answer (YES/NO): NO